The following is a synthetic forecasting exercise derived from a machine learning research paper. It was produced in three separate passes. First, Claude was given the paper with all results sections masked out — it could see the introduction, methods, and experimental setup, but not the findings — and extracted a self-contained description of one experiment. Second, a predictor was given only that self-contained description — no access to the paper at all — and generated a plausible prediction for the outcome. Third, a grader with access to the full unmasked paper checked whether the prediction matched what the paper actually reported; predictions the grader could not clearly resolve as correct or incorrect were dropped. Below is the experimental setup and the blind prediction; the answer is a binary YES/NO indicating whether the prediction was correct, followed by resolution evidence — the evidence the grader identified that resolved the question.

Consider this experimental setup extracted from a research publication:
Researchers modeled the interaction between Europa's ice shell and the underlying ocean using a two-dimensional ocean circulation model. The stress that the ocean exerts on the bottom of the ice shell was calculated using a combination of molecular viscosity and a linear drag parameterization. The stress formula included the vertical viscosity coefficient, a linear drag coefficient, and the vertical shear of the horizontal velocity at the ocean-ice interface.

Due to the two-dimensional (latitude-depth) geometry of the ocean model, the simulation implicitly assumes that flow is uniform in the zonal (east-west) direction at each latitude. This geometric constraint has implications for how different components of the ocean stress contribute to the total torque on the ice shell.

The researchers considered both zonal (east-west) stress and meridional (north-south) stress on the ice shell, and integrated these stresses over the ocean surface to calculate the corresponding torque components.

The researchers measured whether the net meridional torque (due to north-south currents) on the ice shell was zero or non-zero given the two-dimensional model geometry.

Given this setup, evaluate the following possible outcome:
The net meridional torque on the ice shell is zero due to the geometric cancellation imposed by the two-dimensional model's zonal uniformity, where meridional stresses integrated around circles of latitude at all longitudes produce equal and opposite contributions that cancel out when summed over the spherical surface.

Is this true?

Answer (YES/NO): YES